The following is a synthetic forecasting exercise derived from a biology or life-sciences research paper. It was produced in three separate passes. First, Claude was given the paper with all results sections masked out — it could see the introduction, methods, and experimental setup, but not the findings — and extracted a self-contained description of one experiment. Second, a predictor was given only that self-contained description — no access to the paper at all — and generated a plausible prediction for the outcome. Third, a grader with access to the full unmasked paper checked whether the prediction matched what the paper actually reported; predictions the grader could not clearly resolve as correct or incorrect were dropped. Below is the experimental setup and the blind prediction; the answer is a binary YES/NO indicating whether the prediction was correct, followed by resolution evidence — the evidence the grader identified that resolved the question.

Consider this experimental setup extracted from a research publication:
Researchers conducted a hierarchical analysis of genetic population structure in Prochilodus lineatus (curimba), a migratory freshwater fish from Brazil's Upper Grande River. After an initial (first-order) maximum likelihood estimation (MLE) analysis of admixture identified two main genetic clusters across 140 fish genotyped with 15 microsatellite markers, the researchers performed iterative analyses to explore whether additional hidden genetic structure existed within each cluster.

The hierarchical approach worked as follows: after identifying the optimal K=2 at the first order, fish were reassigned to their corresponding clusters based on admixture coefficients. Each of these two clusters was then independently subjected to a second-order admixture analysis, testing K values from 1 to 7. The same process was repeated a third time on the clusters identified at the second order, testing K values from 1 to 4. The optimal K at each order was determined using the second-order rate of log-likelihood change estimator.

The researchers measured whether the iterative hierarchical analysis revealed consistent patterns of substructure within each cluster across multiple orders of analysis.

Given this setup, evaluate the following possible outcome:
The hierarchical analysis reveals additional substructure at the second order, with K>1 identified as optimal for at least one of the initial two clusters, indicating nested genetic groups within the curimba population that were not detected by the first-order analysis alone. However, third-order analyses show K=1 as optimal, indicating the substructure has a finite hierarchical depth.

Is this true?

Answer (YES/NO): NO